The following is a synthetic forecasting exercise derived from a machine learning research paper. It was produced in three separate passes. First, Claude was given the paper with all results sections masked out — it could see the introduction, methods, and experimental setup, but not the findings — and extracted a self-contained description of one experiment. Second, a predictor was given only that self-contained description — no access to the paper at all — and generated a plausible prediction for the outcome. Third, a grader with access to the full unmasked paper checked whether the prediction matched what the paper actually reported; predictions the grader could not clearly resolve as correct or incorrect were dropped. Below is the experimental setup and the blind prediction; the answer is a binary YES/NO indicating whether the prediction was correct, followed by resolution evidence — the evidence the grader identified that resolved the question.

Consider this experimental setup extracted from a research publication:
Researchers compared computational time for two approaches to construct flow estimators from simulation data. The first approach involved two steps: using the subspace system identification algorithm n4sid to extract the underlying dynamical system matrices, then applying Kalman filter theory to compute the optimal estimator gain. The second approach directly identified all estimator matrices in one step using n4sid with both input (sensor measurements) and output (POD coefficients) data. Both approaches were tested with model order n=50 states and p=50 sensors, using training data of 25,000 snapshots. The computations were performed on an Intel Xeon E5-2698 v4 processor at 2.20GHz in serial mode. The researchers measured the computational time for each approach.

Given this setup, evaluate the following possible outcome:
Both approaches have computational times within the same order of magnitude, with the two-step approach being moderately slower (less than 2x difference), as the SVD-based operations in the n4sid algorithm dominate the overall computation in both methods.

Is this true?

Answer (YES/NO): NO